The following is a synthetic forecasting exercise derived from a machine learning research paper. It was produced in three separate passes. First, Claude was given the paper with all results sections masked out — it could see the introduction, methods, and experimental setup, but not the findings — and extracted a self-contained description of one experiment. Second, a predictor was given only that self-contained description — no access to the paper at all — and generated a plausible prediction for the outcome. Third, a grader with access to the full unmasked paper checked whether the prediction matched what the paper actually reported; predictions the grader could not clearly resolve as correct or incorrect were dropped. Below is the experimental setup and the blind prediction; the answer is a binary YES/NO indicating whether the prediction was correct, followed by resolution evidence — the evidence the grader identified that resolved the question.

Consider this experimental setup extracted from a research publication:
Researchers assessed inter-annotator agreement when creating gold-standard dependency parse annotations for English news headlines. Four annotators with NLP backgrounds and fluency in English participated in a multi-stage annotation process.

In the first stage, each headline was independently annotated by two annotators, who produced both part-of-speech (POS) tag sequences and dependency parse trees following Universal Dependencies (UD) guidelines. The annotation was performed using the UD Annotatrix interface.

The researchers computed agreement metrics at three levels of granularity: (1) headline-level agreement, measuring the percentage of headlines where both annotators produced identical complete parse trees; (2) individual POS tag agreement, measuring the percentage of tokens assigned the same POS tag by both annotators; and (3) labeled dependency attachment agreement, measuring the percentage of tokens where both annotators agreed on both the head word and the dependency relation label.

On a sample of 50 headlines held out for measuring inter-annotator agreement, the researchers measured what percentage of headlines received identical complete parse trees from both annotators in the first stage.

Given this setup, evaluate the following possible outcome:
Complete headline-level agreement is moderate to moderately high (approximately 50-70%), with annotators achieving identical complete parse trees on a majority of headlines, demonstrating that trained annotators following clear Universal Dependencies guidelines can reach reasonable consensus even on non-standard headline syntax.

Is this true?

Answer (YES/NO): NO